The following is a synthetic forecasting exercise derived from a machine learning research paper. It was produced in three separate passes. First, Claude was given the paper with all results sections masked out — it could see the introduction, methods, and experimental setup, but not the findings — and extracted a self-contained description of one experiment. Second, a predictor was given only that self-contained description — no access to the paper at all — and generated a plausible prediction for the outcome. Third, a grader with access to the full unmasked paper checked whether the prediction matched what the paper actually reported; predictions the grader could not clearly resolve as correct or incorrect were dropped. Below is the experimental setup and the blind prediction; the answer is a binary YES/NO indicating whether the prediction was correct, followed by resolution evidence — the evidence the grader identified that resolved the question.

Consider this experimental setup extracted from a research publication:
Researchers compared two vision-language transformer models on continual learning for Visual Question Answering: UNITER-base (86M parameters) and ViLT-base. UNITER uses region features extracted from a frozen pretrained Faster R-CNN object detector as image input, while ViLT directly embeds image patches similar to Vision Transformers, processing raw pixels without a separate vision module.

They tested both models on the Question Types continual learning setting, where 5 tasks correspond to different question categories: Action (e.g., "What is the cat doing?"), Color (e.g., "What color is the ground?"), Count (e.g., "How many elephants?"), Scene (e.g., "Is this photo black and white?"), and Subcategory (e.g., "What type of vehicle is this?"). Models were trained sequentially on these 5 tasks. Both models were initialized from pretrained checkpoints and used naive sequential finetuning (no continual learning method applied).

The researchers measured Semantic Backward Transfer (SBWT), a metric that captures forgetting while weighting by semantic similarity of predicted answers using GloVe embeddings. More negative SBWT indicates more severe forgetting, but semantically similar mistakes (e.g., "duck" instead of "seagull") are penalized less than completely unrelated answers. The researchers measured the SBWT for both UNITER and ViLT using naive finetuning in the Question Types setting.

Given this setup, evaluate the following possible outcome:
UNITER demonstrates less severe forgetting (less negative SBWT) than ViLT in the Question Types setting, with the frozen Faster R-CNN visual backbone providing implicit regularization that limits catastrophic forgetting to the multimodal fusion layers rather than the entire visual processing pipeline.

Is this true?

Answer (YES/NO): YES